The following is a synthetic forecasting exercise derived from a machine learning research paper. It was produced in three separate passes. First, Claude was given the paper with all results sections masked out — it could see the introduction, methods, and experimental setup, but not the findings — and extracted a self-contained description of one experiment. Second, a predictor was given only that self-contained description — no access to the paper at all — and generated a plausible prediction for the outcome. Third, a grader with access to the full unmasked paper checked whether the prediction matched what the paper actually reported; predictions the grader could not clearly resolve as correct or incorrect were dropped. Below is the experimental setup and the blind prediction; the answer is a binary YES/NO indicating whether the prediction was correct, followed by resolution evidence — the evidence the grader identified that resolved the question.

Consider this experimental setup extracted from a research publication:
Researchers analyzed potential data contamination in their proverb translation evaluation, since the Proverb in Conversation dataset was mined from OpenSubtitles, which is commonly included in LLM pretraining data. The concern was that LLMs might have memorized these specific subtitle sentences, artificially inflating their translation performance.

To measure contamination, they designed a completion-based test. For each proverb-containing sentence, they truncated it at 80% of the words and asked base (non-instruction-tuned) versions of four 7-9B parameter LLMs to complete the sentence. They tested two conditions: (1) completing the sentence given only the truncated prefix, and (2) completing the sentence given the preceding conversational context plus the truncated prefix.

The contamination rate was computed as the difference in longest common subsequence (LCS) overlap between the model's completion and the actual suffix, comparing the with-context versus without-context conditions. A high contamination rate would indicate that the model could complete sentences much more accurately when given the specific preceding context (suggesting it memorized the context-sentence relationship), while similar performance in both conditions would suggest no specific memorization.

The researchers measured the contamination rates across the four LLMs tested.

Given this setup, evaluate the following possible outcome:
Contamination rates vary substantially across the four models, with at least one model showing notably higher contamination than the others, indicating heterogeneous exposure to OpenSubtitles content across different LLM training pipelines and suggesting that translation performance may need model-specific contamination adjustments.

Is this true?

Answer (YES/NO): NO